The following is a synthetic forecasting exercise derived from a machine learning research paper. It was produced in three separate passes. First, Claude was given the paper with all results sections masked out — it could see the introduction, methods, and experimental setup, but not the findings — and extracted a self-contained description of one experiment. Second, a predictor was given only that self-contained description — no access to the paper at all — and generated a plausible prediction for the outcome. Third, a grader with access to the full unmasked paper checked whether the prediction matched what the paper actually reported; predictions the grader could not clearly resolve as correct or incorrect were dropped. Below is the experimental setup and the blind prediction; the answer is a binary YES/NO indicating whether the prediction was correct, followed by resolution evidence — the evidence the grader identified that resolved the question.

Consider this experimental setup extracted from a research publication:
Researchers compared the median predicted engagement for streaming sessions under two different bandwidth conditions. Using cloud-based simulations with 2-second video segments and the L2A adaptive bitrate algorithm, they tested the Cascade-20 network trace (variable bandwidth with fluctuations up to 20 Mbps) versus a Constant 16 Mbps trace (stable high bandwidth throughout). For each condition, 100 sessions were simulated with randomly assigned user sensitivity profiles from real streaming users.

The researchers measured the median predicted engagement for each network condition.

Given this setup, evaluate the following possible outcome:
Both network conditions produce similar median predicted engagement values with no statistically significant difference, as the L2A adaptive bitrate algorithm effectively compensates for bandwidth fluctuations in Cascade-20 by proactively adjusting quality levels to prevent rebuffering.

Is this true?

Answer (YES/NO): NO